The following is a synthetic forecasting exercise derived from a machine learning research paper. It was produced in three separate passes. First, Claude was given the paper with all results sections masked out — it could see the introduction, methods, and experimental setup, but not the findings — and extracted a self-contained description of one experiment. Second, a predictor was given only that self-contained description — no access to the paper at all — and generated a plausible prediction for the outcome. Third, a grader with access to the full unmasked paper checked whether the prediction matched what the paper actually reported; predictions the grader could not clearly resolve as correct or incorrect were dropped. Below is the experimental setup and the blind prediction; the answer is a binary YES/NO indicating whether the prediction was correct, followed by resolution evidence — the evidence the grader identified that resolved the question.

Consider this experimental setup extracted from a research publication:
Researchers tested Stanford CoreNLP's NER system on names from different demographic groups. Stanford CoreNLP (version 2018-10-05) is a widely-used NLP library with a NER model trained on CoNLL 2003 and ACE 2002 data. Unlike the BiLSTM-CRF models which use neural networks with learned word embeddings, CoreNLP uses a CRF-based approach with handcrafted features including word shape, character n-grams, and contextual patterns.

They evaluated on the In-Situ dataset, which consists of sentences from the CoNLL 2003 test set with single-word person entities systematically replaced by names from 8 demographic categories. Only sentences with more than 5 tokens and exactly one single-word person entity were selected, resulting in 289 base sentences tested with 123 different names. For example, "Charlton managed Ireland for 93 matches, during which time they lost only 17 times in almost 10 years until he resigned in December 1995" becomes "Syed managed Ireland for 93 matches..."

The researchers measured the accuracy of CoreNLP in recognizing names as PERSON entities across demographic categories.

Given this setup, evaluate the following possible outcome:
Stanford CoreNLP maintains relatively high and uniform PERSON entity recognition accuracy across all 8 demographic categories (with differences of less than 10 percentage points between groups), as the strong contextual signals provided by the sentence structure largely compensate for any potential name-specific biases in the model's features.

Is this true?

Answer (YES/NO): NO